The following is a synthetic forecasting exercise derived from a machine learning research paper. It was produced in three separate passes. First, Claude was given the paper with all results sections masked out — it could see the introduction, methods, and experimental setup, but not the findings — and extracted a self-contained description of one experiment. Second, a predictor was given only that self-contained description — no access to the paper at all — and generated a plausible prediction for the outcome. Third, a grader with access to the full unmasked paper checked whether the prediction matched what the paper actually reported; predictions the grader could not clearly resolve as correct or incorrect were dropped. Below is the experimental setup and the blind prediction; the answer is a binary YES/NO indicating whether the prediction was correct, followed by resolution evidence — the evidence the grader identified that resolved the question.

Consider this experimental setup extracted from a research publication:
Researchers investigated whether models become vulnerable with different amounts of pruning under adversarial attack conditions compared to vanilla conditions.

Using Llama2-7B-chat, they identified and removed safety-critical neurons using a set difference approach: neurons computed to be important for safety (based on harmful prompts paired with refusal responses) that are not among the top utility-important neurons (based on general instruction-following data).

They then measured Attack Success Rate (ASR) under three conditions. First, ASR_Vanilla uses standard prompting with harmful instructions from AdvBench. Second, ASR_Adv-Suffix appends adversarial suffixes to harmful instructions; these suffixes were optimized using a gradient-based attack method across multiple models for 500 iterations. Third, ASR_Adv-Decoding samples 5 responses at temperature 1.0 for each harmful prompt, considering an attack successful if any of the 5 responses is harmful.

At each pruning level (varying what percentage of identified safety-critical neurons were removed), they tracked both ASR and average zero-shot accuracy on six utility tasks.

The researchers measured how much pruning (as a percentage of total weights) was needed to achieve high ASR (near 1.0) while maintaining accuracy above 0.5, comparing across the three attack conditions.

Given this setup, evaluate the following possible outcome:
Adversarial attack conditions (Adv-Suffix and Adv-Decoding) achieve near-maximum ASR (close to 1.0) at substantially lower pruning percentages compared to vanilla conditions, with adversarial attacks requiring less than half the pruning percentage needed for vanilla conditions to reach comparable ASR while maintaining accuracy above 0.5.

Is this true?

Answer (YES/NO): YES